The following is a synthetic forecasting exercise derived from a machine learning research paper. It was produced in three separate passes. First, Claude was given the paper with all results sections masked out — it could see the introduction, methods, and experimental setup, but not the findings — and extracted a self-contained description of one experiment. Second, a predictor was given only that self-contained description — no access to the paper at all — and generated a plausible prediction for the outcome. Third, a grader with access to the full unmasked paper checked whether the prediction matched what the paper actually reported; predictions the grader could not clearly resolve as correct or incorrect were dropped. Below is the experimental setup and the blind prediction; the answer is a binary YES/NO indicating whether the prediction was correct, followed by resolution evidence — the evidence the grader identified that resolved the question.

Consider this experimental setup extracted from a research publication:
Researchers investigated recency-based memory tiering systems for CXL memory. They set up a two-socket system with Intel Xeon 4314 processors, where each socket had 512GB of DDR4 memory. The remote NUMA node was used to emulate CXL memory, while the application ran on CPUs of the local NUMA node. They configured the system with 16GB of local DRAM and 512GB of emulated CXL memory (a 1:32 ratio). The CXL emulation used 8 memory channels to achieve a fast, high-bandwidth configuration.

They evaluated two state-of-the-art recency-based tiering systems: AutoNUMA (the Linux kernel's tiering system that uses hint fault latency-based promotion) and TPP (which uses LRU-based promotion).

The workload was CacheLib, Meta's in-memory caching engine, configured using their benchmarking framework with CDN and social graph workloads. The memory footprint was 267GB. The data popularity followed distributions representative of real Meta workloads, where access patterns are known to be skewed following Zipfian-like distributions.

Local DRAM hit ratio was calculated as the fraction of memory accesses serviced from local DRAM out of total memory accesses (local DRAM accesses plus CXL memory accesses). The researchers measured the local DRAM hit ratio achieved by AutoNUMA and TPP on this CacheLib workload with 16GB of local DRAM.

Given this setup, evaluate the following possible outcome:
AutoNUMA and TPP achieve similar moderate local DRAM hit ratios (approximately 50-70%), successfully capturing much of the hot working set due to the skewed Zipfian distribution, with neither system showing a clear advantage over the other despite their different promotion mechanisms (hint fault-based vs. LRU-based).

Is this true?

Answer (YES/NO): NO